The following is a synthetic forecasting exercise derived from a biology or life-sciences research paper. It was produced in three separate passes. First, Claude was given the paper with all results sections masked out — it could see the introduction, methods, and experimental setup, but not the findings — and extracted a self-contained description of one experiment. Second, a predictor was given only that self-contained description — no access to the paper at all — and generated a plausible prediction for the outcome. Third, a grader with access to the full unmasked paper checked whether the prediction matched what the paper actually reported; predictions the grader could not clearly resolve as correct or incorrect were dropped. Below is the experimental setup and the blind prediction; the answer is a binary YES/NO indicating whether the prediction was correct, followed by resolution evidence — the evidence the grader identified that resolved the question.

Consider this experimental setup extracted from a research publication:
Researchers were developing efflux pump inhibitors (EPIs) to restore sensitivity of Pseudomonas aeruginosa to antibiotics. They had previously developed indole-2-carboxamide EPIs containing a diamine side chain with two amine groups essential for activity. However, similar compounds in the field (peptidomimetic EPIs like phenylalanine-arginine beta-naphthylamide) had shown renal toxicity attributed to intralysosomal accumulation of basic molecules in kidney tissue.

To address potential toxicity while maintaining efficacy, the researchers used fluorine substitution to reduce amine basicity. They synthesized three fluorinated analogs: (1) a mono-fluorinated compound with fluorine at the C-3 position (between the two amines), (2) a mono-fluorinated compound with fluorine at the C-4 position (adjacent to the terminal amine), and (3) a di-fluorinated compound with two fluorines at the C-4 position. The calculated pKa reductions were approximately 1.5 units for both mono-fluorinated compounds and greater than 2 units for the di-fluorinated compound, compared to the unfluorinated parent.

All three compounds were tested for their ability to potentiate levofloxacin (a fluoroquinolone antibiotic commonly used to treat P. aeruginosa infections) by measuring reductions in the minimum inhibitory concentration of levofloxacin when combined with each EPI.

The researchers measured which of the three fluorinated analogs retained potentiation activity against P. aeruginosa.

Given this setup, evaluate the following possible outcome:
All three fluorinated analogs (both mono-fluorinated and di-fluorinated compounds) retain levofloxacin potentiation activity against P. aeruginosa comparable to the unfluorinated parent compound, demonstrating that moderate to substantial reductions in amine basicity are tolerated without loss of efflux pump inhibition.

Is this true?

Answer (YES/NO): NO